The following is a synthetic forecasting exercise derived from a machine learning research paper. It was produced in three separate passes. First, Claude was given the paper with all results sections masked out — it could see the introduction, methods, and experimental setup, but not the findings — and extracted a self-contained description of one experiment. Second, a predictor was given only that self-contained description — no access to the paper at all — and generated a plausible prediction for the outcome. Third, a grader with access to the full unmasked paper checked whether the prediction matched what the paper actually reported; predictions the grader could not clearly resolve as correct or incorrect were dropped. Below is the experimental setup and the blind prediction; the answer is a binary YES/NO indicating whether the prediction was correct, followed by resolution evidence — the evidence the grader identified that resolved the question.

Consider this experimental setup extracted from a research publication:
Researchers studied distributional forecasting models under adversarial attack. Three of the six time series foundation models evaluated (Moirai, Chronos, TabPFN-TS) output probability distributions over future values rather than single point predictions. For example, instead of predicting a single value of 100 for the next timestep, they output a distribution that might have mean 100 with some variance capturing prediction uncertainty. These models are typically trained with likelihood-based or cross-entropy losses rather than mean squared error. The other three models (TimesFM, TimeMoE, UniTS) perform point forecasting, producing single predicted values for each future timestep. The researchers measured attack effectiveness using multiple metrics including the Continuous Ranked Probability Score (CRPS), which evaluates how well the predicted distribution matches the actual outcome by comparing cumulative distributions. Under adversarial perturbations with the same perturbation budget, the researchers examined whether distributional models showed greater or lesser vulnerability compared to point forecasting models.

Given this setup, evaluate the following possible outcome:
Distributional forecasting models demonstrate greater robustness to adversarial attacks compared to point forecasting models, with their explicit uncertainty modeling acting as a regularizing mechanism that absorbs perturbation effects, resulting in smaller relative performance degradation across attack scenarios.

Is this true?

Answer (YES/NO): NO